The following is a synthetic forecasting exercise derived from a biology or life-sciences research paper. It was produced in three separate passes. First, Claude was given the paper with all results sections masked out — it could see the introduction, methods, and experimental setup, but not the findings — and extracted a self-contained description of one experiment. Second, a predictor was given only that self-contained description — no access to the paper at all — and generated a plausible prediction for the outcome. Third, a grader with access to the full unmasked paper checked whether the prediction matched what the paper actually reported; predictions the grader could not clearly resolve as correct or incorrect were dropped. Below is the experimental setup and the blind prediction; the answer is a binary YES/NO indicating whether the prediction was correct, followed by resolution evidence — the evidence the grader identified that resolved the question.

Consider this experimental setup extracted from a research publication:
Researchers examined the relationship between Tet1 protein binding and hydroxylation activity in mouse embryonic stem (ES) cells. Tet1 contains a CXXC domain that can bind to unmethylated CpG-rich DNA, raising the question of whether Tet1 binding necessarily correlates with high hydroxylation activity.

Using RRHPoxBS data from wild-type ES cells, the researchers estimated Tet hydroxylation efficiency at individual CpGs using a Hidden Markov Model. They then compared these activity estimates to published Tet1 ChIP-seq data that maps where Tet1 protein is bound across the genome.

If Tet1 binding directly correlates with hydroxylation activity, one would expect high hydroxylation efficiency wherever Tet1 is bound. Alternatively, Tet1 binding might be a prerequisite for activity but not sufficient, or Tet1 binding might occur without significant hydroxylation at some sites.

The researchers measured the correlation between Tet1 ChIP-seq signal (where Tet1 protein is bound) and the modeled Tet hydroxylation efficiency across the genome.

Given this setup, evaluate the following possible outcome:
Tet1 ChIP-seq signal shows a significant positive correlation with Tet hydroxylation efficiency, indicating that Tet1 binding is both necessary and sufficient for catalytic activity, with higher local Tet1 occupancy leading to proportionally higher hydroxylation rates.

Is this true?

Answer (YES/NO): NO